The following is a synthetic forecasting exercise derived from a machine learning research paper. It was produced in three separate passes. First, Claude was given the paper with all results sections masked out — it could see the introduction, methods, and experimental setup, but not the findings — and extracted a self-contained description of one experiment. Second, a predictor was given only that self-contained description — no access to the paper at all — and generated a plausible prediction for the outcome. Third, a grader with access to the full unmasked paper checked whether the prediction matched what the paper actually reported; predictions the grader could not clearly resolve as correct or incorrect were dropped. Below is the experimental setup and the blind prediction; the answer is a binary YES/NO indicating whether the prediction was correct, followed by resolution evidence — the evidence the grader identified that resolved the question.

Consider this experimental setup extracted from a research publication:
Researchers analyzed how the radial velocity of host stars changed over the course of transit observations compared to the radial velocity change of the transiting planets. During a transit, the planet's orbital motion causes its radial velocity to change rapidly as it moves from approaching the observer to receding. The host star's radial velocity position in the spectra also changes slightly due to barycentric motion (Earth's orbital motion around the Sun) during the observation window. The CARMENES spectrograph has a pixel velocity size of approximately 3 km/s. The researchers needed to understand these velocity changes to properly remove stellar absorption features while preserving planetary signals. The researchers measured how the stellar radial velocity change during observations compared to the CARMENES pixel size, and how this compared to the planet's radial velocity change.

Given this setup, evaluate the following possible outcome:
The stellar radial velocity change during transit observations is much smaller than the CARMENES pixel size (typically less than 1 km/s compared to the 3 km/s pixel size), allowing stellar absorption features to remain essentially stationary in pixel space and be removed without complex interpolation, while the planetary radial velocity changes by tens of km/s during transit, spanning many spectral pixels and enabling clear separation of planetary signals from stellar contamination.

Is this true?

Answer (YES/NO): YES